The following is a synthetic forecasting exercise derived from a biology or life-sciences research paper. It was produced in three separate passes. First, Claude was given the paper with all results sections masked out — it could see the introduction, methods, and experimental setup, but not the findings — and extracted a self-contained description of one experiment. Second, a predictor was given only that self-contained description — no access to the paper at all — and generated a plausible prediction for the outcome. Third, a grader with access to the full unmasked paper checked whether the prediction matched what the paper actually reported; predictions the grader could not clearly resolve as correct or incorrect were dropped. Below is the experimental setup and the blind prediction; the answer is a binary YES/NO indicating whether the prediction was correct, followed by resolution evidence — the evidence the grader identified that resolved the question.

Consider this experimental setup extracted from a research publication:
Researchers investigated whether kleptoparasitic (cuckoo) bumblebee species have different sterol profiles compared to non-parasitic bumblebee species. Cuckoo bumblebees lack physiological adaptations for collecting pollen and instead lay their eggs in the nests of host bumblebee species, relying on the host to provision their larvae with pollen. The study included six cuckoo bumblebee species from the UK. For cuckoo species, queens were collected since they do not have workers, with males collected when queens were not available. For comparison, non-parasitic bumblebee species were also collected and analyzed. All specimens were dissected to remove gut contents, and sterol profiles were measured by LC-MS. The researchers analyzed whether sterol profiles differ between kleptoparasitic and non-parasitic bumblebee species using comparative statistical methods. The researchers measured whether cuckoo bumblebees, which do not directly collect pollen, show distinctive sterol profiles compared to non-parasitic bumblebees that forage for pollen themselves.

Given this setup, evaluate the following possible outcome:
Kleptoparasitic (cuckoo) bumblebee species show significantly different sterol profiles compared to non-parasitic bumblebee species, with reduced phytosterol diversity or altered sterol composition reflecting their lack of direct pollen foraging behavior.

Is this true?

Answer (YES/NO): NO